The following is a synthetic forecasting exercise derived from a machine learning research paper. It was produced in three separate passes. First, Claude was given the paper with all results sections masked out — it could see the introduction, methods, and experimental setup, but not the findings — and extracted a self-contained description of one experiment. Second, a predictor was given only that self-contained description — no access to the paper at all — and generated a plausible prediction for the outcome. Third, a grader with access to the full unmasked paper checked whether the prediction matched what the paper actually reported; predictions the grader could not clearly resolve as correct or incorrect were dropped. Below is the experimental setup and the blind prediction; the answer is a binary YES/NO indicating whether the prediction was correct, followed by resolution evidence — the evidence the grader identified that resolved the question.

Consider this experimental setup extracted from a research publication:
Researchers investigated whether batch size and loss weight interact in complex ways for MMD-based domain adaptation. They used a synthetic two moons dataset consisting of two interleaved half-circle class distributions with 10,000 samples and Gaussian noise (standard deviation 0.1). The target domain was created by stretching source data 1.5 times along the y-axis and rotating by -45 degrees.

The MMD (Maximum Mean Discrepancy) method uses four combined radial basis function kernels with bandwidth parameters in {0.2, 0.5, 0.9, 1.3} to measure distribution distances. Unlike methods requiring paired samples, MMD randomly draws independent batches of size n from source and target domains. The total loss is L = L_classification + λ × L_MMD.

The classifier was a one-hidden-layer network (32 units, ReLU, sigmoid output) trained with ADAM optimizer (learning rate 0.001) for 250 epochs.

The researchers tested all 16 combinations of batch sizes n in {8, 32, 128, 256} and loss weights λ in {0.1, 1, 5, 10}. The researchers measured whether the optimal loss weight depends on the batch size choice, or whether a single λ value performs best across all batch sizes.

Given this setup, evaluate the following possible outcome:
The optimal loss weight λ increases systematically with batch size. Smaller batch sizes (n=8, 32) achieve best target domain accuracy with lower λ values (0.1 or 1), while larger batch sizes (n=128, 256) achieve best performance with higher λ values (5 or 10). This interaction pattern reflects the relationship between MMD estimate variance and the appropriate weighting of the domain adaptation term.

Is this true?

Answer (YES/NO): NO